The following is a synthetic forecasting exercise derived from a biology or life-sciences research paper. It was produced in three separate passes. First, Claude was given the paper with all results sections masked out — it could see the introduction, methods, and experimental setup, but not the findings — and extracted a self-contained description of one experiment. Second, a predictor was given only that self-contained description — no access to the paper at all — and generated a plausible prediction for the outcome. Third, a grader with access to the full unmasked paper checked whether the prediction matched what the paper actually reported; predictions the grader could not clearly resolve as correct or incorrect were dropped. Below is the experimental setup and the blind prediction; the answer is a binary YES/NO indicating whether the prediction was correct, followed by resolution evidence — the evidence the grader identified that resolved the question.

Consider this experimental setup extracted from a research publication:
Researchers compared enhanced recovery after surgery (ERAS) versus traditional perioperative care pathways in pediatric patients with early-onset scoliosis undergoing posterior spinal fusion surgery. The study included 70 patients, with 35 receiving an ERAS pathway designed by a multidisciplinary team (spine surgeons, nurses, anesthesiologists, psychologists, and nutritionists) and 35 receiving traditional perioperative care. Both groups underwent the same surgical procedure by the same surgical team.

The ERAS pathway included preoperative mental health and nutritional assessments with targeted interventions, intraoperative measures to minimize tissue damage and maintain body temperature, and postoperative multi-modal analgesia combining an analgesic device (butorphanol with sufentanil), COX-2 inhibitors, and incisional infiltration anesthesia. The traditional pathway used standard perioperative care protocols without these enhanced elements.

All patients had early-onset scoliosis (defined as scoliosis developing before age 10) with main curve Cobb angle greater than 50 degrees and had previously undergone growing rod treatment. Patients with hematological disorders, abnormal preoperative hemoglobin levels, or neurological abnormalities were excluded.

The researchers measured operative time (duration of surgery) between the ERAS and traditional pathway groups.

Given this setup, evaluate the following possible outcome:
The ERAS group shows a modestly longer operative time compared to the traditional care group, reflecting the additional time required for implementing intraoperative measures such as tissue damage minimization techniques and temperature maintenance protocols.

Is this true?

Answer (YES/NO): NO